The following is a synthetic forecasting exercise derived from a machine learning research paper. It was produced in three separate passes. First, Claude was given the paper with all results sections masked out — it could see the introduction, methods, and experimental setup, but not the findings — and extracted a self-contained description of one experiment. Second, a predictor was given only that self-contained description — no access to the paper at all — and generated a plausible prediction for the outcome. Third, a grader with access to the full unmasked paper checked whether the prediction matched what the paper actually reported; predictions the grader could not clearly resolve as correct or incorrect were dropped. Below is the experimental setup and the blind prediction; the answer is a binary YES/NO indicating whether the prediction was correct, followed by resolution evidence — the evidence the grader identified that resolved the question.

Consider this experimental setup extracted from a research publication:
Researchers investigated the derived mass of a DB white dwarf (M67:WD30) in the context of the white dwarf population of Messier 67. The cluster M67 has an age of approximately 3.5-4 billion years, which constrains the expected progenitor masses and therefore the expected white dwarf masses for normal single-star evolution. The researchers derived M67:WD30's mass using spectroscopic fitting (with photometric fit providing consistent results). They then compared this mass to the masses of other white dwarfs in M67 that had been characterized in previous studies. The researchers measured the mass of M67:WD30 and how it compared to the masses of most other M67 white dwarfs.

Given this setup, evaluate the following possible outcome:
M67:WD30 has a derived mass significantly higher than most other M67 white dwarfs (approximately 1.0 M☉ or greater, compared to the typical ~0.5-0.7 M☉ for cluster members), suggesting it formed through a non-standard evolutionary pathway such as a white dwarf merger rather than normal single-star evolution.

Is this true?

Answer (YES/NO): NO